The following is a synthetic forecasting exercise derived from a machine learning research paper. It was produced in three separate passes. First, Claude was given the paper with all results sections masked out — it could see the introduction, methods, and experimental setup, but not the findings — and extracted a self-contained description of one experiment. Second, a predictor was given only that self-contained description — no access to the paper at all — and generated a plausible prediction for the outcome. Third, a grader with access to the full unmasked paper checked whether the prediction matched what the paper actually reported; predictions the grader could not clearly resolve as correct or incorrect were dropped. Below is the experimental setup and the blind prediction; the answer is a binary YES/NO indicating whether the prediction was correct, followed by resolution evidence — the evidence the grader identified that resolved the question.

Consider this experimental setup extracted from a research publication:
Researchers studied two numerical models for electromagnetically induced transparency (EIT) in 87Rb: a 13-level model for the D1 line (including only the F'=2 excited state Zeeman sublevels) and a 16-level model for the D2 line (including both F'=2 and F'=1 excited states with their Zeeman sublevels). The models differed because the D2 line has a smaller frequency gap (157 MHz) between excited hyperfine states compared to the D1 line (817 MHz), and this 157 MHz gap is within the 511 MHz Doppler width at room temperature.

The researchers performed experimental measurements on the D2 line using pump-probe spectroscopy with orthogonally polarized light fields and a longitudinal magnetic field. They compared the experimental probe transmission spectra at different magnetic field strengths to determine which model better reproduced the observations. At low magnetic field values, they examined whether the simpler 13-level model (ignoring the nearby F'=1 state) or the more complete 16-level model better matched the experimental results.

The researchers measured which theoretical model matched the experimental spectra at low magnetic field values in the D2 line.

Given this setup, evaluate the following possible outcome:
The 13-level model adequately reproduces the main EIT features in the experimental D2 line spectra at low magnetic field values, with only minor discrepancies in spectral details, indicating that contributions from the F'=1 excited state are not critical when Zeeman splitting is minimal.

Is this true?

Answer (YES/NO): YES